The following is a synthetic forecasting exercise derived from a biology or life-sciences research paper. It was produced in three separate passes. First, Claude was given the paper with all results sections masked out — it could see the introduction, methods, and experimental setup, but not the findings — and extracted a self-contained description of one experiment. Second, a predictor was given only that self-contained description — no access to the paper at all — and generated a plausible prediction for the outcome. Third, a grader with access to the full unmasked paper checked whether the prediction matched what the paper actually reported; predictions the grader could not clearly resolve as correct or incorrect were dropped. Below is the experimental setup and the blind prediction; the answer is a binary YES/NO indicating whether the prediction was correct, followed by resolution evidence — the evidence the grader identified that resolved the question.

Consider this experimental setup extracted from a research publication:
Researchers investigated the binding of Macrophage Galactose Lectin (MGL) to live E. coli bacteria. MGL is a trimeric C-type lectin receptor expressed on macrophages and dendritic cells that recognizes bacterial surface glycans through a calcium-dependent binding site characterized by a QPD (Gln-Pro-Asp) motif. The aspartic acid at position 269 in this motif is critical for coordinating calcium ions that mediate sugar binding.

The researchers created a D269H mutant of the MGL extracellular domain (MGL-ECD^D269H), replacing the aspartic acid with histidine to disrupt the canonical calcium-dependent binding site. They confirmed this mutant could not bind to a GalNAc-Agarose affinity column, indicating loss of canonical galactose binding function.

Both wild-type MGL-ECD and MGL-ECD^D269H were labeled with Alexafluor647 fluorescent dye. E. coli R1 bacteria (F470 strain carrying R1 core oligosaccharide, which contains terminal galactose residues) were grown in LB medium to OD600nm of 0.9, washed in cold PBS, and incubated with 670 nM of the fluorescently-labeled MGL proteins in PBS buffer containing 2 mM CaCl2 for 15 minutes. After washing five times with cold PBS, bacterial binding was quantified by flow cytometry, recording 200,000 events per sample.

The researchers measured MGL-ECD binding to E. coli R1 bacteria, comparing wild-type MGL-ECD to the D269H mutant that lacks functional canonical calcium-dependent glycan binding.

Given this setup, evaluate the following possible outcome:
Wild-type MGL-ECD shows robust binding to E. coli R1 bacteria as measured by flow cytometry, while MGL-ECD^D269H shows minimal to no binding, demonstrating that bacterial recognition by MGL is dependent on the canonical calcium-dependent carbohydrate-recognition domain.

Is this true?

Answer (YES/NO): NO